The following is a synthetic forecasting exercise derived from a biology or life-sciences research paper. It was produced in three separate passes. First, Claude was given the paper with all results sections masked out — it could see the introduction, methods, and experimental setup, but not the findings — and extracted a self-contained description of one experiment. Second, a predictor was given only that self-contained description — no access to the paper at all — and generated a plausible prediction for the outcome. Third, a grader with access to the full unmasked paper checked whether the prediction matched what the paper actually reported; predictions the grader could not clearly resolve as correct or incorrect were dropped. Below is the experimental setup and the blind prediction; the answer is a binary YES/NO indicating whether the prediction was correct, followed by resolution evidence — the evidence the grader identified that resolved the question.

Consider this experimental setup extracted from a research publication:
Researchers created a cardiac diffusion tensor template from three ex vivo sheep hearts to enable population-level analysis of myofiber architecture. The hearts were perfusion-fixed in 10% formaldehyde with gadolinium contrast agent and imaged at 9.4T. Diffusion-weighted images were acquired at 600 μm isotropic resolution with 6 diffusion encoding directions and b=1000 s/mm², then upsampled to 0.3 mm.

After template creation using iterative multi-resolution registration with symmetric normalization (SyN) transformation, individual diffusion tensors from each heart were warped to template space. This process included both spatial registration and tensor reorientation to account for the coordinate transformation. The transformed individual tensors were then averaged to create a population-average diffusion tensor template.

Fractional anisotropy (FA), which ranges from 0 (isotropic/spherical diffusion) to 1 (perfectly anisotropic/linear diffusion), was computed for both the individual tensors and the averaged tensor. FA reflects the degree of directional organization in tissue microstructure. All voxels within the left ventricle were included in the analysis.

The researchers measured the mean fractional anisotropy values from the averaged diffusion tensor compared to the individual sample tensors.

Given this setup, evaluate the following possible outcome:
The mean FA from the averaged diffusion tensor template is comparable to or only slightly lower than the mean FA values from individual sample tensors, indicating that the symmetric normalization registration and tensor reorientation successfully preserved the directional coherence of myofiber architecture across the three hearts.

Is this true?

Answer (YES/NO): YES